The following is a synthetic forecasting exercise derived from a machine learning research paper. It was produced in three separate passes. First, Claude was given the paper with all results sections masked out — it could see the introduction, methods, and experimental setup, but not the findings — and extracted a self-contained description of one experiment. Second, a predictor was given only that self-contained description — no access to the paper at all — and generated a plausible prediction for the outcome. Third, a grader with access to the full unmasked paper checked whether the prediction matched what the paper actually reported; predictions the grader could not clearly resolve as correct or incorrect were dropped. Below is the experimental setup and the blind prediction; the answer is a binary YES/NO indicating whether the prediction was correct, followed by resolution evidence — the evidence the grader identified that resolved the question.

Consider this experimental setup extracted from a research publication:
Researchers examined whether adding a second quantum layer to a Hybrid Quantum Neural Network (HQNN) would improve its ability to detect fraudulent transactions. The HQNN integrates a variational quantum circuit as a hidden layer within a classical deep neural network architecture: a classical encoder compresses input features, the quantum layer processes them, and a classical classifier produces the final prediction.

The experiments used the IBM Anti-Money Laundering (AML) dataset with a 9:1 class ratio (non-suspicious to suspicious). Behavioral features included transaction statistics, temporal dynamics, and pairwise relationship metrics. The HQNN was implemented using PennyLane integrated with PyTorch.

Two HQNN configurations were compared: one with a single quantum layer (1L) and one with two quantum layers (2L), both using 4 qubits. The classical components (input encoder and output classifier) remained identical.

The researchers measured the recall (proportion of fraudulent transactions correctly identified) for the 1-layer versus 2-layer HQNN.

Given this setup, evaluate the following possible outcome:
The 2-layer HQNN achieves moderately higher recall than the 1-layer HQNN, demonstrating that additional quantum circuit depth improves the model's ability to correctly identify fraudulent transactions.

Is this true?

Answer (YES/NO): NO